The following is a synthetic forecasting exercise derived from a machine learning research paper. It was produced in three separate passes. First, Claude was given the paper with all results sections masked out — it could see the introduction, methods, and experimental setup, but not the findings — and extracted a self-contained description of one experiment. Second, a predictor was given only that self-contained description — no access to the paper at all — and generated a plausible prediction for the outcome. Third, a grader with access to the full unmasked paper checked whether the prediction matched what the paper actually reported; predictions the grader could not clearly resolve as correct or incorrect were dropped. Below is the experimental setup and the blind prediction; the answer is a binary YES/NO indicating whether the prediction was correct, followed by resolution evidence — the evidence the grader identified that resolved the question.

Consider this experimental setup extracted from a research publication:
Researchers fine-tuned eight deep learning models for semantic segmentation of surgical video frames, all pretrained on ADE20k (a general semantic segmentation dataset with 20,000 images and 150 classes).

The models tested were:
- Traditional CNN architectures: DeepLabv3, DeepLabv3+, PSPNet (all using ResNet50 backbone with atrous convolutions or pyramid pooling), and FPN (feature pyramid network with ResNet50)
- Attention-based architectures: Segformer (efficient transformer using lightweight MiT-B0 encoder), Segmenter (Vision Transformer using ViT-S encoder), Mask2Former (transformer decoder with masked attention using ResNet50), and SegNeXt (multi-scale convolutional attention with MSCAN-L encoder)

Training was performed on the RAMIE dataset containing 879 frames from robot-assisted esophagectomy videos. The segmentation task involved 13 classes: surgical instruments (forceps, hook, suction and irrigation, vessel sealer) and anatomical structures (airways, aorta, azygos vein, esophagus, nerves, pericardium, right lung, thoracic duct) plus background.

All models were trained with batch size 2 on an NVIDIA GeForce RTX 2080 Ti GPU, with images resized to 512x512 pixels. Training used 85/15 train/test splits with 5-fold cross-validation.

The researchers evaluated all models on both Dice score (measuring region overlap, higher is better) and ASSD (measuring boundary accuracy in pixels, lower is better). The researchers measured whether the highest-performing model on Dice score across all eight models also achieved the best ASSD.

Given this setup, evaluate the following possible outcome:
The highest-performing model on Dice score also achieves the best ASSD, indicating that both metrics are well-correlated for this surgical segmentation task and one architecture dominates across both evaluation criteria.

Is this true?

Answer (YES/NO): YES